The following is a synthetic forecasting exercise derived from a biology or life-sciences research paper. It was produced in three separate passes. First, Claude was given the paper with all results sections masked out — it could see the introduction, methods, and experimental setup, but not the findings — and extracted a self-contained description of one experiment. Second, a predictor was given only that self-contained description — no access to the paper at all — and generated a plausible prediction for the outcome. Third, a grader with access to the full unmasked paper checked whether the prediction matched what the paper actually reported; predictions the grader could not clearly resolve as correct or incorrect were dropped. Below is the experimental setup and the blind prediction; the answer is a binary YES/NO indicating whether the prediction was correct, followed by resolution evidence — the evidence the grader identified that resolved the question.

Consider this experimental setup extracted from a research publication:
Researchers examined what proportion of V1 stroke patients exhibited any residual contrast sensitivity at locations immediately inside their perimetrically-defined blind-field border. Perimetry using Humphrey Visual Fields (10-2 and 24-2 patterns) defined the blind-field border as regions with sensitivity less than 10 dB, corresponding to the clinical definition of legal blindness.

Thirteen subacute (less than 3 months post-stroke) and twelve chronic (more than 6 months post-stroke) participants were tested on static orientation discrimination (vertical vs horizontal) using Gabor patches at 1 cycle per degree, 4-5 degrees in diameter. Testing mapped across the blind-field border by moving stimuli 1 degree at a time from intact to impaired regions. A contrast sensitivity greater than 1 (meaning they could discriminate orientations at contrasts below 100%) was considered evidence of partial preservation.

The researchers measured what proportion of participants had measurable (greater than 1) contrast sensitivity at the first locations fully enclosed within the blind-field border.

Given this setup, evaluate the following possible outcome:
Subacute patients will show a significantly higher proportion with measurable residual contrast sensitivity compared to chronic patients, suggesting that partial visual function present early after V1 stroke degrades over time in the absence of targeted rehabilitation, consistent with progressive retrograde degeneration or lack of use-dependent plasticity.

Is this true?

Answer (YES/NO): NO